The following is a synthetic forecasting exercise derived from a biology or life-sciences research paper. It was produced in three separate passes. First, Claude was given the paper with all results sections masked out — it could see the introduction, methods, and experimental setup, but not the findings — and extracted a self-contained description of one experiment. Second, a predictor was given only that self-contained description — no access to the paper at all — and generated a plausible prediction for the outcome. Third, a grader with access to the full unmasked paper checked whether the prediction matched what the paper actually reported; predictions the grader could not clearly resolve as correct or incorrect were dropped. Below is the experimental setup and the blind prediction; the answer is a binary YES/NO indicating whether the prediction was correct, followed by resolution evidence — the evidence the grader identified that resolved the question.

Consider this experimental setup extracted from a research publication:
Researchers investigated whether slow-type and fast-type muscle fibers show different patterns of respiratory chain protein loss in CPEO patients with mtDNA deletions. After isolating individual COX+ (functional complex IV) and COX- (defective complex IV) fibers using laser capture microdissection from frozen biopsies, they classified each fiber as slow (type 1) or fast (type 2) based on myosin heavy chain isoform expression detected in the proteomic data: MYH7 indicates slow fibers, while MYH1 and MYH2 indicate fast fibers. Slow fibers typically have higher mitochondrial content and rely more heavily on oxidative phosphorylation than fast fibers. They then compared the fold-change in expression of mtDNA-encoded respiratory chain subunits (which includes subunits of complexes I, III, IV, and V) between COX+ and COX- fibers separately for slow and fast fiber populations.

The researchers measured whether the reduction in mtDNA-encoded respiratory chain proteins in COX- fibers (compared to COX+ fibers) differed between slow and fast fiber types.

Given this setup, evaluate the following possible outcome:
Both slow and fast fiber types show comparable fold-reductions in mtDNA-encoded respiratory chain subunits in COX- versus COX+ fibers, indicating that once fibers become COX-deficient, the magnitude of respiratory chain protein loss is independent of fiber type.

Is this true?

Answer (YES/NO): YES